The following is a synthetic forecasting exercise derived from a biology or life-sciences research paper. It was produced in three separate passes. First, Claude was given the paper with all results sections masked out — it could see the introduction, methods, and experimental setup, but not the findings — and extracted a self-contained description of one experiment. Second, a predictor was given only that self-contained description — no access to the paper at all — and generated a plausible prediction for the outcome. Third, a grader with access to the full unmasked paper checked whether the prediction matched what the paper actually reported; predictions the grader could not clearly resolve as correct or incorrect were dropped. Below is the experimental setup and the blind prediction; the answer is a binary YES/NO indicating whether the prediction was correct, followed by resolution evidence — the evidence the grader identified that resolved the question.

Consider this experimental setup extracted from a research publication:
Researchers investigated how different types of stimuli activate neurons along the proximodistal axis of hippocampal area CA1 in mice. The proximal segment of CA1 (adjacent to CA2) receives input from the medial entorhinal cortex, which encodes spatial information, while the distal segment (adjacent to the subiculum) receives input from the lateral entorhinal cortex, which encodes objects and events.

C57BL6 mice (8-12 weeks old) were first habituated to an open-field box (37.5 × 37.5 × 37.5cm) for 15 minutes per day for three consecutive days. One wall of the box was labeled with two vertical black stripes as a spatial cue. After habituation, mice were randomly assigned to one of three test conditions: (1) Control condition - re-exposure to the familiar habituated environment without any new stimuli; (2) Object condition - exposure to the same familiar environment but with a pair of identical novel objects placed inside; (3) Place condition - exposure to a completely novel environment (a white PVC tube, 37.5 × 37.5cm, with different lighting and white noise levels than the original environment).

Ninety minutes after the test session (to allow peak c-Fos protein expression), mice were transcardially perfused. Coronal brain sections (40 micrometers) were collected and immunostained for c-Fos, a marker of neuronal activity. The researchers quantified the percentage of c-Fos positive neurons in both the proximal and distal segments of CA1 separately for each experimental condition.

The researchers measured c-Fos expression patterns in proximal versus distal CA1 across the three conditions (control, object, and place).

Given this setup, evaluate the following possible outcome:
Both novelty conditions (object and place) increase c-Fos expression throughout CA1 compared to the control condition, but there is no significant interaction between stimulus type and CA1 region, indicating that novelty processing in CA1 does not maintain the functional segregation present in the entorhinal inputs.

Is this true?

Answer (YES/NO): NO